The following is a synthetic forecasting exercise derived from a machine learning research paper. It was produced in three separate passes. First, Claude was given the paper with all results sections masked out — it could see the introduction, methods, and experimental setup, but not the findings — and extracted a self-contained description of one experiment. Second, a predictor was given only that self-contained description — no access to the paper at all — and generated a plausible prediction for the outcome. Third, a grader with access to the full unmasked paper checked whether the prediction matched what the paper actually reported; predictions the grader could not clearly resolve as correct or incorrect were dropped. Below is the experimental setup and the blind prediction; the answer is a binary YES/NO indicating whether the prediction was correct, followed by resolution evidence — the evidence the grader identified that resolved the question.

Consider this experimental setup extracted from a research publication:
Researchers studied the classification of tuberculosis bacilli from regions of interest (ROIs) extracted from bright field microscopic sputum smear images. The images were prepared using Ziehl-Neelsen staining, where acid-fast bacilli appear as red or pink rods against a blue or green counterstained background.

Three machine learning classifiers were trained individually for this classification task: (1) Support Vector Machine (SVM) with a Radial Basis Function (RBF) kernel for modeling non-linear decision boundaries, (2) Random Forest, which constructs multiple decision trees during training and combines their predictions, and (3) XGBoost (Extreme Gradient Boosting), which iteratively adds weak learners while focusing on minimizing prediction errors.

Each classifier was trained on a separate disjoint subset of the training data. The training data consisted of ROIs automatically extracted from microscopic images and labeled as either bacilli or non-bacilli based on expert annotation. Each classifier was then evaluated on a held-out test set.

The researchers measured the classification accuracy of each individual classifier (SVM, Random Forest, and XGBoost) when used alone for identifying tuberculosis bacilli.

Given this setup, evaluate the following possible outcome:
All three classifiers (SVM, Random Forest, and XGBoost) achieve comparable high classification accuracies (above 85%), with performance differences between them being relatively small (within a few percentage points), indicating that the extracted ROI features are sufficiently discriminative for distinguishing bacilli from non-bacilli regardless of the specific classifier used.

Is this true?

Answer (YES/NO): NO